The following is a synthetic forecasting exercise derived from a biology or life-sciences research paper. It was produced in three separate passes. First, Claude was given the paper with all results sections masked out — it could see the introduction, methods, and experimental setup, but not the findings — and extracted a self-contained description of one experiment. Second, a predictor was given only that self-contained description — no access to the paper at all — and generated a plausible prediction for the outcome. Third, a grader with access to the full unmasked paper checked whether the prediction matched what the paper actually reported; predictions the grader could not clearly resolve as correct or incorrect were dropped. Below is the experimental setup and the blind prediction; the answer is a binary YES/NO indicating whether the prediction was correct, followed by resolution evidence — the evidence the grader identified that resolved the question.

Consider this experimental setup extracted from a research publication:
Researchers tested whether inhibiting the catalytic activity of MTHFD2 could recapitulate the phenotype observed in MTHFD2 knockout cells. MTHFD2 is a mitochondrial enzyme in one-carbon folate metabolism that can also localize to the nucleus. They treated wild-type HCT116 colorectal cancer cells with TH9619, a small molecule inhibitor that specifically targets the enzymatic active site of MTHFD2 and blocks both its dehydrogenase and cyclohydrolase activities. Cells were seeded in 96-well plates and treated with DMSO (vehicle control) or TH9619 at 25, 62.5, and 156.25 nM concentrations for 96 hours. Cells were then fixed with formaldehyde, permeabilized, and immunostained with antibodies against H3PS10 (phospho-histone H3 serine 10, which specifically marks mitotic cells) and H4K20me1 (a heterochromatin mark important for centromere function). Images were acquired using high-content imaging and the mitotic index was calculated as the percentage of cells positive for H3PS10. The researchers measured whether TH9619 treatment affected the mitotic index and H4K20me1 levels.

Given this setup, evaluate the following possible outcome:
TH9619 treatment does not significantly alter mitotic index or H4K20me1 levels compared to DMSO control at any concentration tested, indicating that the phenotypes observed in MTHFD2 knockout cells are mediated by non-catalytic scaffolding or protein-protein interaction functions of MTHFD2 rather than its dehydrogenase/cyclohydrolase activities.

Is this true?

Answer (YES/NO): NO